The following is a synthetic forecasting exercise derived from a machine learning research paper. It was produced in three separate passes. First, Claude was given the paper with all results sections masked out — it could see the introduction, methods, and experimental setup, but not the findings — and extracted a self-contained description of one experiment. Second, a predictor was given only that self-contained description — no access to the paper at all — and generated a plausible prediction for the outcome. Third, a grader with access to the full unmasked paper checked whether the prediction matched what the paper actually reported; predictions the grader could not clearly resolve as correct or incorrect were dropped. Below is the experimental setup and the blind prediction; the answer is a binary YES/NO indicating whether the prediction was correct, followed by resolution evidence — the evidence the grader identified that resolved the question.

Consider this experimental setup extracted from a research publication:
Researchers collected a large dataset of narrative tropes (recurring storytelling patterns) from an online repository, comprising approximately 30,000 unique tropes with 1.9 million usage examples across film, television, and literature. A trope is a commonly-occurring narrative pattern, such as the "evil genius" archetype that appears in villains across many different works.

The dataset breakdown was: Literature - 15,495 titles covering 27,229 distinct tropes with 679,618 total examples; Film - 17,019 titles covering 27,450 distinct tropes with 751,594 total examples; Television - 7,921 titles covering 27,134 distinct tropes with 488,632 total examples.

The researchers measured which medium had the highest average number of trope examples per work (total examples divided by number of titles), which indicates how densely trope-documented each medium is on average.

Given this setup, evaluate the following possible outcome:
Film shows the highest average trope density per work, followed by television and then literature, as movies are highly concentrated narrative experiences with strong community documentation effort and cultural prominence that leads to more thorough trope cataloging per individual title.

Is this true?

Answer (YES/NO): NO